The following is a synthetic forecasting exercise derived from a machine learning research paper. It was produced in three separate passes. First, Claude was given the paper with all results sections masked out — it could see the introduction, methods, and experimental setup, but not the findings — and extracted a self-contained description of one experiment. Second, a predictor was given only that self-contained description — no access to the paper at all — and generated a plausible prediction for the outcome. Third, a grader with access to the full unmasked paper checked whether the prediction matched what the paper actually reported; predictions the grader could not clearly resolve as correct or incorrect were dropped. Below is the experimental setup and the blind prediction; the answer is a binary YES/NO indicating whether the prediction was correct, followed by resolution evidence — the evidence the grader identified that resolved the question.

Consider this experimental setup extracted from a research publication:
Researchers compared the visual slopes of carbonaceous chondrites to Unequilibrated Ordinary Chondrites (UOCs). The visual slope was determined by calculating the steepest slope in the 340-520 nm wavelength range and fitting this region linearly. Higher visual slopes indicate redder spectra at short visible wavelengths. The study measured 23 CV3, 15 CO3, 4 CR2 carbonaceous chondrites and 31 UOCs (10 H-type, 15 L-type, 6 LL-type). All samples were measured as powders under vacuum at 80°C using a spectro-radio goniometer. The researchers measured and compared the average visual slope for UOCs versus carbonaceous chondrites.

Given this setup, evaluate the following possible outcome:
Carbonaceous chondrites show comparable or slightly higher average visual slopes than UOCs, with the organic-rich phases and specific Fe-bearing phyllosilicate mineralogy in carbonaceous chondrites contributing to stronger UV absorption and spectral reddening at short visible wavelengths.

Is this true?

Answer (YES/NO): NO